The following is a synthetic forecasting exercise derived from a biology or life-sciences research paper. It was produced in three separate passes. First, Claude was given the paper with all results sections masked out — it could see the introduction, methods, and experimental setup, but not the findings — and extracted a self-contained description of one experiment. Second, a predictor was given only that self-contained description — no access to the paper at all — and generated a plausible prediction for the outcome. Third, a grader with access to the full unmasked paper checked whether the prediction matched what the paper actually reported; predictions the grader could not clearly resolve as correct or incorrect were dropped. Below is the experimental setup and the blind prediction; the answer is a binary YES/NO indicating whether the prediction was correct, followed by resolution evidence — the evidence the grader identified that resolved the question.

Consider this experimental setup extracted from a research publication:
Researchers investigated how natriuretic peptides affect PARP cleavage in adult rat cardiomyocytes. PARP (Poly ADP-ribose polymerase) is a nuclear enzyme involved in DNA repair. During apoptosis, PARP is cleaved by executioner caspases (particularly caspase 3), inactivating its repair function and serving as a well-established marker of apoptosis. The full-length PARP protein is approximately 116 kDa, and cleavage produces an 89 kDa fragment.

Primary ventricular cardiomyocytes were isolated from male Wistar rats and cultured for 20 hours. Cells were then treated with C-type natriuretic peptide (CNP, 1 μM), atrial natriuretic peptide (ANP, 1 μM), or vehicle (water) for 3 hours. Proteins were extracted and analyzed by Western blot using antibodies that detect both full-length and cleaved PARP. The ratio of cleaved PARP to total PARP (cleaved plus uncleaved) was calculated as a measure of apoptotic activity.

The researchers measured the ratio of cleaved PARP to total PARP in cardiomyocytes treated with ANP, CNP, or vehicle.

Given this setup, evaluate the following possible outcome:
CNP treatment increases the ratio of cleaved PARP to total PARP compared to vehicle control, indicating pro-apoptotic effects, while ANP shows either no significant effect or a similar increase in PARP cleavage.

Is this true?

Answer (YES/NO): NO